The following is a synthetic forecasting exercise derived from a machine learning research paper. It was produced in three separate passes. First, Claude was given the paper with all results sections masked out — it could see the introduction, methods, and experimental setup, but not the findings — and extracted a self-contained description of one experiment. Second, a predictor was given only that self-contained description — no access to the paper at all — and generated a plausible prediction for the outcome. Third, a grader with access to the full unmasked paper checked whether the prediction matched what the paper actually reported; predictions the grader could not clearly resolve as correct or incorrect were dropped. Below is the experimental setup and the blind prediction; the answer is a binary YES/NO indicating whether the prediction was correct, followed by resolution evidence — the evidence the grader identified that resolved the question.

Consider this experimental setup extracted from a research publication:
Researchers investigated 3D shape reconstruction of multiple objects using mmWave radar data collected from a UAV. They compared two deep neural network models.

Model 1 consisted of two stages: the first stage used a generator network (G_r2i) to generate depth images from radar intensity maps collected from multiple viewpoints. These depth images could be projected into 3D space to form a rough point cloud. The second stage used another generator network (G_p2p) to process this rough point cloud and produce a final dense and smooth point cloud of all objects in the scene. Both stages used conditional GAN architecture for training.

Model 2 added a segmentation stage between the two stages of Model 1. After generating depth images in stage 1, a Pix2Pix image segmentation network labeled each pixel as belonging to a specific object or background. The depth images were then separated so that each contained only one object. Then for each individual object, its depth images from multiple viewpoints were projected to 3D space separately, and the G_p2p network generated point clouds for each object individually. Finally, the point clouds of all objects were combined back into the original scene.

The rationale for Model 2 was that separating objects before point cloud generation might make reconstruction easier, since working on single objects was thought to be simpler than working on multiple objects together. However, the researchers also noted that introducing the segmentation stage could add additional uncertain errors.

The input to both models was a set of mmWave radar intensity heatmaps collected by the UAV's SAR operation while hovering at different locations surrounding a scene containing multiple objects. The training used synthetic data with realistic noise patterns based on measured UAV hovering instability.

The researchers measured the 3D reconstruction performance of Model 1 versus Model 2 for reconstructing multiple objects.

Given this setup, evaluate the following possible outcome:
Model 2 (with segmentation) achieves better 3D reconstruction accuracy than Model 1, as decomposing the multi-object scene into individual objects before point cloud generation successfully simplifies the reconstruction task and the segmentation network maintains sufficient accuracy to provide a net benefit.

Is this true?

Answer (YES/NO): NO